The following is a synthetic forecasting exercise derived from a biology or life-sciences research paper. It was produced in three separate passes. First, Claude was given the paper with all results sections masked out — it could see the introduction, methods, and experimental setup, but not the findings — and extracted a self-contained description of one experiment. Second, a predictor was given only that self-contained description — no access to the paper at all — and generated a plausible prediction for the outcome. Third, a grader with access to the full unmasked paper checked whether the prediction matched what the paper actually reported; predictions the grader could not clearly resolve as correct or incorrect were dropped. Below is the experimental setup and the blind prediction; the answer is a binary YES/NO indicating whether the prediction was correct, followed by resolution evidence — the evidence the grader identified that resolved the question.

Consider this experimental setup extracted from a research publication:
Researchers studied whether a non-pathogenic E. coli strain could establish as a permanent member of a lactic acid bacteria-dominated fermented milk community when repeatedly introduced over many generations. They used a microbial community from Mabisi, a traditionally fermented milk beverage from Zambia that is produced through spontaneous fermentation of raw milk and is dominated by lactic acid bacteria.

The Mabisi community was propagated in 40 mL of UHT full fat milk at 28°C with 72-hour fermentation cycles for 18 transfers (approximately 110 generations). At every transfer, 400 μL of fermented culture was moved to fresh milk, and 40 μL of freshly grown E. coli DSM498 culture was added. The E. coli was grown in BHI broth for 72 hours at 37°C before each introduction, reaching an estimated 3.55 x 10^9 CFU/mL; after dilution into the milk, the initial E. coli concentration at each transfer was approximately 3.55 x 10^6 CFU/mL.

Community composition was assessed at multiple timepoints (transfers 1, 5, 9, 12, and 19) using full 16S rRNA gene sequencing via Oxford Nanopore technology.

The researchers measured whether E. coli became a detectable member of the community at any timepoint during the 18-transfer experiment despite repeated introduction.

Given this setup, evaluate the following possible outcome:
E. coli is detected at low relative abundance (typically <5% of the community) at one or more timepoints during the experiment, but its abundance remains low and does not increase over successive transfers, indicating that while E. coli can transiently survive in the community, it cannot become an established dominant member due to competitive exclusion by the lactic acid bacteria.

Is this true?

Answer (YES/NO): NO